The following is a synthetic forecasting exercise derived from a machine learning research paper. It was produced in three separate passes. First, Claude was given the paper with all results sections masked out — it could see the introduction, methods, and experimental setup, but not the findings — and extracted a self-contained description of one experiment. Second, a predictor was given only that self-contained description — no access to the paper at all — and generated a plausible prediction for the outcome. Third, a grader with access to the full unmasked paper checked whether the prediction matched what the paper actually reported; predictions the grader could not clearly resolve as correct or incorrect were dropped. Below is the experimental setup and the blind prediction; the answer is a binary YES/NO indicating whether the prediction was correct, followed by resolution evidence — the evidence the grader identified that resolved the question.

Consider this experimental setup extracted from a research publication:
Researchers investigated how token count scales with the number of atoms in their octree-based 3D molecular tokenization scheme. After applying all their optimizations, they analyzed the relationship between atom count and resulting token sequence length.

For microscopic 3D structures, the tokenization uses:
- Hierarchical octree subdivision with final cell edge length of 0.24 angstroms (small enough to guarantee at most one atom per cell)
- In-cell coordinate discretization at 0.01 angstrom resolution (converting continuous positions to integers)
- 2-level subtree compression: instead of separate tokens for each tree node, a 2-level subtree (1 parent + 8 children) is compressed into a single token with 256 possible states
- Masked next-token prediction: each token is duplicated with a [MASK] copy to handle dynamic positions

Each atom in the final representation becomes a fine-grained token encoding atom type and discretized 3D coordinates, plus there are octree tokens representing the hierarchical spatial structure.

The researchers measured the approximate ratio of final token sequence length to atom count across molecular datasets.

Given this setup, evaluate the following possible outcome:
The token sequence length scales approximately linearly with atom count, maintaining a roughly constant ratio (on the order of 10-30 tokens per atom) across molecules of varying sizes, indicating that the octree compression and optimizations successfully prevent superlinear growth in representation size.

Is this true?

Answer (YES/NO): YES